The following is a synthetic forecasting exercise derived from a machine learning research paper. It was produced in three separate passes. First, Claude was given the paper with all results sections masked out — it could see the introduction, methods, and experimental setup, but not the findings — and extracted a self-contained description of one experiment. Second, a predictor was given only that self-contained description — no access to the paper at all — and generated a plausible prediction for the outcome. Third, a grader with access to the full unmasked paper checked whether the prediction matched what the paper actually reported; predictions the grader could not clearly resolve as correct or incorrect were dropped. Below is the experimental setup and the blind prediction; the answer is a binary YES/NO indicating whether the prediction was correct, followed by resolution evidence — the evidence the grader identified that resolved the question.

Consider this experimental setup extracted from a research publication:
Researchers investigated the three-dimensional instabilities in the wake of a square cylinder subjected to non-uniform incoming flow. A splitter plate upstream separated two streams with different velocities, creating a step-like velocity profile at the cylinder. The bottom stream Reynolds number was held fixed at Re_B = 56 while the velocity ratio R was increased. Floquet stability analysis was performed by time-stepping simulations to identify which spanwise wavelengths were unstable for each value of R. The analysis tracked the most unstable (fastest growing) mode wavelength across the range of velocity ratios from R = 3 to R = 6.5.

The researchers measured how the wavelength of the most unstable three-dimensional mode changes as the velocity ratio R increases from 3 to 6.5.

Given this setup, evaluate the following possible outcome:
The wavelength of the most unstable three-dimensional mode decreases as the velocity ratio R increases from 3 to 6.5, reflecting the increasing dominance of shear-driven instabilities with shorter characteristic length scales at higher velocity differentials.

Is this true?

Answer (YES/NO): NO